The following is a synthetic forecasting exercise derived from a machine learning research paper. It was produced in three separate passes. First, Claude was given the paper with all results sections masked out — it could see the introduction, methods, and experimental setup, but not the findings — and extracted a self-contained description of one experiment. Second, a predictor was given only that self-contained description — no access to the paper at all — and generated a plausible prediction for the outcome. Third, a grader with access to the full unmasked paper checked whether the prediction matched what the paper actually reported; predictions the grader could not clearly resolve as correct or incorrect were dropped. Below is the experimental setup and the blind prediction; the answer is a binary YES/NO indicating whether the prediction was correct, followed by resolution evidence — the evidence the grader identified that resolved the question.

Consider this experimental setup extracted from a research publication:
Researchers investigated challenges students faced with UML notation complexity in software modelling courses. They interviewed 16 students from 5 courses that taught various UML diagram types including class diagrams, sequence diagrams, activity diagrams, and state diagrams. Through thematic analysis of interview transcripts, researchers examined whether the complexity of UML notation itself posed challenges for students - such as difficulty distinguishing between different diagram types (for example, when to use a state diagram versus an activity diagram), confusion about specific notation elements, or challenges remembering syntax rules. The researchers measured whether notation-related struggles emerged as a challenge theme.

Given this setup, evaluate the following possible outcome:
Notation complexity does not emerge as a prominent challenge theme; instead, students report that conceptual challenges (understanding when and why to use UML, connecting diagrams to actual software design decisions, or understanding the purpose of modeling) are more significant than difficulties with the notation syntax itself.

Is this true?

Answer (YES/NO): NO